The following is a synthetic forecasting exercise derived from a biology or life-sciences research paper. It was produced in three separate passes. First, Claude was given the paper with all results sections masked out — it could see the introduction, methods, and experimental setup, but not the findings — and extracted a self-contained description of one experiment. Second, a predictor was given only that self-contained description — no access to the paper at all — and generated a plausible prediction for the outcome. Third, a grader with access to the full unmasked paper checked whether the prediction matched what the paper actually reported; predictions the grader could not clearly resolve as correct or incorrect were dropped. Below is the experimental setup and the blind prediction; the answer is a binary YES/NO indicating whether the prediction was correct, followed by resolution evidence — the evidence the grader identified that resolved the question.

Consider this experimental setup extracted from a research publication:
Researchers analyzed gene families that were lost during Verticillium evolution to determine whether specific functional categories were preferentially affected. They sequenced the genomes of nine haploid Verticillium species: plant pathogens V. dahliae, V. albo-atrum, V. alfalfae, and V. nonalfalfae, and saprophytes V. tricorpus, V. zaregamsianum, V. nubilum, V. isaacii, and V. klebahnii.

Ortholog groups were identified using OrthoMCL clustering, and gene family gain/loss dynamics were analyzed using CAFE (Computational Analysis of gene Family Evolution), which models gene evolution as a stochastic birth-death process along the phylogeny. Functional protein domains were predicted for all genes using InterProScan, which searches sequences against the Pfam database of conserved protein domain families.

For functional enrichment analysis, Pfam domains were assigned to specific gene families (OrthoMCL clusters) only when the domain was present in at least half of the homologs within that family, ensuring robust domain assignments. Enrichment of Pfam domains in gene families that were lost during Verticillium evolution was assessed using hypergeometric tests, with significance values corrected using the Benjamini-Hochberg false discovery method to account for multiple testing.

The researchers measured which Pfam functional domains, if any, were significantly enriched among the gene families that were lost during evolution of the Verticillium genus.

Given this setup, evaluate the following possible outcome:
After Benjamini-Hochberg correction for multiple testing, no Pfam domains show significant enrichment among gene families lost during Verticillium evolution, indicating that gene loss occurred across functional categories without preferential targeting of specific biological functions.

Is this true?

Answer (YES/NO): NO